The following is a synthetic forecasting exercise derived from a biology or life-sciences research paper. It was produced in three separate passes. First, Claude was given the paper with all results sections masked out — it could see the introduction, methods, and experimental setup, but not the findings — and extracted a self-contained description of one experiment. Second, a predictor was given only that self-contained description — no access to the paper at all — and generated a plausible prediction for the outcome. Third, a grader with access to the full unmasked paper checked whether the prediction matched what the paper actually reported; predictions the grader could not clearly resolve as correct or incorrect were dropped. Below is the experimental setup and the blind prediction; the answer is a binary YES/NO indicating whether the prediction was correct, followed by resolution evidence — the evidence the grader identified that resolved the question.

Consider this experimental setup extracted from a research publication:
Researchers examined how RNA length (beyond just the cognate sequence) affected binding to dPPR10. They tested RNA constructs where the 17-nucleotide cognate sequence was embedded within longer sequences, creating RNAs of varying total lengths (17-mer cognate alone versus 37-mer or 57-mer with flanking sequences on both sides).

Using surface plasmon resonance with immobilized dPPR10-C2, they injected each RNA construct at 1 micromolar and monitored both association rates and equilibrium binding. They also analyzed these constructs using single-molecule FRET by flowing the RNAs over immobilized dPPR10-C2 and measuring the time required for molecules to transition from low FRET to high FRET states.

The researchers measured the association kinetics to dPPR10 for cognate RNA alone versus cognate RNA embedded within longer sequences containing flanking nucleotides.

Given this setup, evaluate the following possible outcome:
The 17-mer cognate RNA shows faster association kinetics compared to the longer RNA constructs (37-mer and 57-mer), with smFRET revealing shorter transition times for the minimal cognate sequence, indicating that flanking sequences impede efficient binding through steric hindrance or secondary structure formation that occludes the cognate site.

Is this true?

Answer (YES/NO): YES